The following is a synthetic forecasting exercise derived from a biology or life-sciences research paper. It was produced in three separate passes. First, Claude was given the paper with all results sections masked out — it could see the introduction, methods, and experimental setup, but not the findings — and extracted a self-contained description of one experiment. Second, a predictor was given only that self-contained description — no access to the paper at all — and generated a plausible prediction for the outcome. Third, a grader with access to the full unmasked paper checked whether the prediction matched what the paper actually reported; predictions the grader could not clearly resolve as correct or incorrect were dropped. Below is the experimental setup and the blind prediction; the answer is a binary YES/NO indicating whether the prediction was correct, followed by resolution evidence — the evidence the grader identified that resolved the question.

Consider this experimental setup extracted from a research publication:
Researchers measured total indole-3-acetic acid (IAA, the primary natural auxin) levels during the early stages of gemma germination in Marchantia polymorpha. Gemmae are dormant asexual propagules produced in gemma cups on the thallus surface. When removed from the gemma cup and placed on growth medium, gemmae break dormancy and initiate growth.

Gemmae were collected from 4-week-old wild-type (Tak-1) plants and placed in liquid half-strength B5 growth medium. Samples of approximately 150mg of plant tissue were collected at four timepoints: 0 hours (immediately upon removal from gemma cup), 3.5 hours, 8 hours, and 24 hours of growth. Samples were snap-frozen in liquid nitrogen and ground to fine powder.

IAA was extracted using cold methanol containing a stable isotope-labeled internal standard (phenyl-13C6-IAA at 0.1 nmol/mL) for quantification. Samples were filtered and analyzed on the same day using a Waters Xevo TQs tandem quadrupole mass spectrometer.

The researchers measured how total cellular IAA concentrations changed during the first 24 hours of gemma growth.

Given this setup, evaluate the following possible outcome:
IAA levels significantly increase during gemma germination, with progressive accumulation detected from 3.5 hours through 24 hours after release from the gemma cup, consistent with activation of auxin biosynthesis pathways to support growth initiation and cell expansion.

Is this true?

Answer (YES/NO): NO